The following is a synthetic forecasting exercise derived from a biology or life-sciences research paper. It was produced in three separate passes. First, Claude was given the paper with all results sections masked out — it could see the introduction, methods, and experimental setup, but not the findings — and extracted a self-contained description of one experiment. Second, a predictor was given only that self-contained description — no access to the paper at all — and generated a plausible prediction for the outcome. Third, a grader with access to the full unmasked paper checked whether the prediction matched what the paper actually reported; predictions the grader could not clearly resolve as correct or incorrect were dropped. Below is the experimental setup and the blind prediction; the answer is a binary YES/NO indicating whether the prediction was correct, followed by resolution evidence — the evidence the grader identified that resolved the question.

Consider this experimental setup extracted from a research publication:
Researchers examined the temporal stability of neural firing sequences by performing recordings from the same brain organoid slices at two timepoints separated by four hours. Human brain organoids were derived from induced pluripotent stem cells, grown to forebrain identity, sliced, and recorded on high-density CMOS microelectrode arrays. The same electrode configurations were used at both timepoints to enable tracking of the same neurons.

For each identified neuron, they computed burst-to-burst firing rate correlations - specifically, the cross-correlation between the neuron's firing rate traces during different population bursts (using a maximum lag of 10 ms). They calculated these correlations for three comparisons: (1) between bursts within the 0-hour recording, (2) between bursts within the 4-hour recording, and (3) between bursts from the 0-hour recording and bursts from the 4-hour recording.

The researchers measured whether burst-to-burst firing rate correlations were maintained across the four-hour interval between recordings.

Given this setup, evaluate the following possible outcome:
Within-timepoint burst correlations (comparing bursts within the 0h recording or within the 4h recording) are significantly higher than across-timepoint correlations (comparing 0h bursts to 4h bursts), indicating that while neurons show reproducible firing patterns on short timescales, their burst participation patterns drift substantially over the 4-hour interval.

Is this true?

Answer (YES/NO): NO